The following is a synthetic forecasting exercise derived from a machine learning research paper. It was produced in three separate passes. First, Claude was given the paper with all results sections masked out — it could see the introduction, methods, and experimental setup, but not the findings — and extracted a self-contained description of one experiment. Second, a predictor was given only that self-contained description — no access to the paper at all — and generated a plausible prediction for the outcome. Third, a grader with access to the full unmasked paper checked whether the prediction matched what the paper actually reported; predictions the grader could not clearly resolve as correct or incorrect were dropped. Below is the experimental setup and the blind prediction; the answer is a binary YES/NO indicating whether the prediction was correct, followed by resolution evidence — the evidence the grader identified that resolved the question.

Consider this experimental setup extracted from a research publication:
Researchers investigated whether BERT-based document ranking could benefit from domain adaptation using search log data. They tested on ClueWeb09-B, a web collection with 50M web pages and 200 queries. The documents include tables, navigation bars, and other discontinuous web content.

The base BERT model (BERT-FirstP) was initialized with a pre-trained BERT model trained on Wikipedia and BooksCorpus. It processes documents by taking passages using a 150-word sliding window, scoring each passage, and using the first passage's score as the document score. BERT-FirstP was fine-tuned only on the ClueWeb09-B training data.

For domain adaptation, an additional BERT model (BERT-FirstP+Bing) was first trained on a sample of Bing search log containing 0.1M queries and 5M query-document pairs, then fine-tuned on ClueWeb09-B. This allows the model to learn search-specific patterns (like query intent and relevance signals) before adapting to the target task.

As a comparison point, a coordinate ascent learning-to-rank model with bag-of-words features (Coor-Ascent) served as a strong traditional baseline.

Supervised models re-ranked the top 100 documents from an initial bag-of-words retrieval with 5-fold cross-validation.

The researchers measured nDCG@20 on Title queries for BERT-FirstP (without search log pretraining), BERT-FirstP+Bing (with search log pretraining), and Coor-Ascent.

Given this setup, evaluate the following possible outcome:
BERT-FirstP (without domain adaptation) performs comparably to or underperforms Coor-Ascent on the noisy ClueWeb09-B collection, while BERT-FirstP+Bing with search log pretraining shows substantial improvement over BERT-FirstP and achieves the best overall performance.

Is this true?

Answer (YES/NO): YES